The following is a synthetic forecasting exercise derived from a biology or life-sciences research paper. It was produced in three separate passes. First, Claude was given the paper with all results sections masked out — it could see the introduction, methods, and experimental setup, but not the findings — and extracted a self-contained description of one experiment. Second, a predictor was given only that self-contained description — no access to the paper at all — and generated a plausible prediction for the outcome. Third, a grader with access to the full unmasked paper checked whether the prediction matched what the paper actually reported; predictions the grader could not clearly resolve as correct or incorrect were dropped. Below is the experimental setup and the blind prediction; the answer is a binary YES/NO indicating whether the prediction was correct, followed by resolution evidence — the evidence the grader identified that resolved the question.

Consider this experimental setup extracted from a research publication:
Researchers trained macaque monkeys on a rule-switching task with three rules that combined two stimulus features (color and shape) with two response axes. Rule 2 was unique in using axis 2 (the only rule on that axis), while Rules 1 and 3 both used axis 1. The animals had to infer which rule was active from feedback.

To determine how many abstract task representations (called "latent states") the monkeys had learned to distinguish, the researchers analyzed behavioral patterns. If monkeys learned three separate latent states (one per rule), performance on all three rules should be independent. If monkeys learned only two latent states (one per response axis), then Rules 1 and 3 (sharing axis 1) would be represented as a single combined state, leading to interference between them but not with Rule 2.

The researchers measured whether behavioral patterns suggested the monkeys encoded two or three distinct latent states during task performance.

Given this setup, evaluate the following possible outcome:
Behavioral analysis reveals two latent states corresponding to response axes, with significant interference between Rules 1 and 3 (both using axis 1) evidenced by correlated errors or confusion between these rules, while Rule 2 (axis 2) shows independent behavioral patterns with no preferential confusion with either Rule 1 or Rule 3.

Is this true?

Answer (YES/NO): YES